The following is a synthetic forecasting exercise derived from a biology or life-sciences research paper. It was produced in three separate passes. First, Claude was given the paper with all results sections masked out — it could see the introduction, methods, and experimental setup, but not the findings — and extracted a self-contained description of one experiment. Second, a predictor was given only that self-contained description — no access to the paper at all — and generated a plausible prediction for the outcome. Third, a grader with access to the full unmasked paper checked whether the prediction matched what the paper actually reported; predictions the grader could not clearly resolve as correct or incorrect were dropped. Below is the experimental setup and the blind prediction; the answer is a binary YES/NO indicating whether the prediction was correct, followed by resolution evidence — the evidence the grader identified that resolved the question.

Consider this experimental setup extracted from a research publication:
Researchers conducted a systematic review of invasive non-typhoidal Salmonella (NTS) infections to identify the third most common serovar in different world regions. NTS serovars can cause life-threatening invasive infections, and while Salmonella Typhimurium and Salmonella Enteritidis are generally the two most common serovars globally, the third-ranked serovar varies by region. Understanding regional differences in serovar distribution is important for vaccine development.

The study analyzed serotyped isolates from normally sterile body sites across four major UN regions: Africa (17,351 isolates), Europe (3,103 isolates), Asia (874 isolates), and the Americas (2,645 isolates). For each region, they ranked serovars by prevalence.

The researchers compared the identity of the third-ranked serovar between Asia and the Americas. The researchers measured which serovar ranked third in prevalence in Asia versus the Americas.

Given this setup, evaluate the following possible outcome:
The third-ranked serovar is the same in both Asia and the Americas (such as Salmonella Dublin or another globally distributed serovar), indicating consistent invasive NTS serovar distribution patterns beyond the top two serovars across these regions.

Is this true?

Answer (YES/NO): NO